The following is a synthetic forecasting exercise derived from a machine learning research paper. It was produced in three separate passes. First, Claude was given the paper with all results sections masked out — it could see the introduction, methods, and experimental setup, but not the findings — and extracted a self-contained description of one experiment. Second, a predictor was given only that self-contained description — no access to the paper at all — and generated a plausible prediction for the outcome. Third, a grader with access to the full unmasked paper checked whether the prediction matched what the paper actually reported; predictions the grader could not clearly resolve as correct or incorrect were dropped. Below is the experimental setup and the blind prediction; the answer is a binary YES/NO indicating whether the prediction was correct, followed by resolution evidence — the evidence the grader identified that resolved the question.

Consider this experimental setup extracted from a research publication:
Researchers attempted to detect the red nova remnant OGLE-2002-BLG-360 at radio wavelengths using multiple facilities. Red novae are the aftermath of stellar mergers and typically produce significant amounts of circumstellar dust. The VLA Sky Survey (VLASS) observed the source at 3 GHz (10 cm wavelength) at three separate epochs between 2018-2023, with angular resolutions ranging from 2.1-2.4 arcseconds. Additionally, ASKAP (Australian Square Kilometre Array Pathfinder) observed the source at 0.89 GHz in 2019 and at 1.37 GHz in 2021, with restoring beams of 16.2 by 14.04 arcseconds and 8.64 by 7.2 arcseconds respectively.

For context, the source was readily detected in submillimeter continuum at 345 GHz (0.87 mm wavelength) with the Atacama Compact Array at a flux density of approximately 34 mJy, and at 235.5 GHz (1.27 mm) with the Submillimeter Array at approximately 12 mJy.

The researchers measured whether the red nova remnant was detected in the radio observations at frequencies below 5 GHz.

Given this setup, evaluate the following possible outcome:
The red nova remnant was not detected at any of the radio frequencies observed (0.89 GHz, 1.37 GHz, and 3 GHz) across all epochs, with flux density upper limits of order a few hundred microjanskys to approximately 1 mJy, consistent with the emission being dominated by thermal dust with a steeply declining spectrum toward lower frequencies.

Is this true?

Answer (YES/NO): YES